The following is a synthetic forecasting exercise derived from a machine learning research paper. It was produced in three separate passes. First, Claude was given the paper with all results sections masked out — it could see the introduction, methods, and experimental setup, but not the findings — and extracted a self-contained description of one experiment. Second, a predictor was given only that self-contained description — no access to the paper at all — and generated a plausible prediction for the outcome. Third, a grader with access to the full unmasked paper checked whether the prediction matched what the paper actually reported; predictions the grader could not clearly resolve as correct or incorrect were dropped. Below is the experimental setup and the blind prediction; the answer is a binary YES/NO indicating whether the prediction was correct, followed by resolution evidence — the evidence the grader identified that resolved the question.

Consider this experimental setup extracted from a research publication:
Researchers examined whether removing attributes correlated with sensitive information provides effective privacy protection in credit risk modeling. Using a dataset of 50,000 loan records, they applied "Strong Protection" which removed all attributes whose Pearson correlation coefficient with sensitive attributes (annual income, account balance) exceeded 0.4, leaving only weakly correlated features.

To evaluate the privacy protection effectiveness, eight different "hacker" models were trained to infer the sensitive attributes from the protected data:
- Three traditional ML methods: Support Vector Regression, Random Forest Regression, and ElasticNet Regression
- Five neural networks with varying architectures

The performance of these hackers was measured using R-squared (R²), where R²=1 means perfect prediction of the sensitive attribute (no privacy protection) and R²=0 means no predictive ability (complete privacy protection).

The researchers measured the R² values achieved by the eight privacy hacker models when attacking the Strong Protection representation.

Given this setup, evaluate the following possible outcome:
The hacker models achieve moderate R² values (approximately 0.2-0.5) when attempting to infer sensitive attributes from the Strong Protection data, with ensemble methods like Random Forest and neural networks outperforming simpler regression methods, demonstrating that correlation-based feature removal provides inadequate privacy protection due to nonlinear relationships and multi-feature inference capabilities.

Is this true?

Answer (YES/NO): NO